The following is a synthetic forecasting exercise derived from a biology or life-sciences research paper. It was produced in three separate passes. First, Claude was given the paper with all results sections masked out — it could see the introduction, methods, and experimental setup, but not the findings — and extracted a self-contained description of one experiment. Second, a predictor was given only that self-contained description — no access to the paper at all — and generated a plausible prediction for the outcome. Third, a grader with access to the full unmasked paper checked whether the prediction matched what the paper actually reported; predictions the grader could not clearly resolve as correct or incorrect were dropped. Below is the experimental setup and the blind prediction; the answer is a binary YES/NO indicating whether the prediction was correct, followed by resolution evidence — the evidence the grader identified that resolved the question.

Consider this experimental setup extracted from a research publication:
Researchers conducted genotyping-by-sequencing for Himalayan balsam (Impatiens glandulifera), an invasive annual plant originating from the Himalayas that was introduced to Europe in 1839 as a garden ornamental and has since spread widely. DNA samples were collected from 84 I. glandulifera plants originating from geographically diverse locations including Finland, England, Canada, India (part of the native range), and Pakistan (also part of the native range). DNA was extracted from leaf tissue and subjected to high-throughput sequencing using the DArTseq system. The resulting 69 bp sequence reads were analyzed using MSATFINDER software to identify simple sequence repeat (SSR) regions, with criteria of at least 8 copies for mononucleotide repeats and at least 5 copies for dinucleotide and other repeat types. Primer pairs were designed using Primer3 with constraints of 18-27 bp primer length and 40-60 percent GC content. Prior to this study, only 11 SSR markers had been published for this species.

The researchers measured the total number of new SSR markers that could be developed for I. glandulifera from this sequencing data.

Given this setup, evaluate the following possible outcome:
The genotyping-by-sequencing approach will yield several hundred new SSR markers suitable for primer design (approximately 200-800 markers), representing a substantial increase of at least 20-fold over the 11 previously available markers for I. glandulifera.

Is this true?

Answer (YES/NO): YES